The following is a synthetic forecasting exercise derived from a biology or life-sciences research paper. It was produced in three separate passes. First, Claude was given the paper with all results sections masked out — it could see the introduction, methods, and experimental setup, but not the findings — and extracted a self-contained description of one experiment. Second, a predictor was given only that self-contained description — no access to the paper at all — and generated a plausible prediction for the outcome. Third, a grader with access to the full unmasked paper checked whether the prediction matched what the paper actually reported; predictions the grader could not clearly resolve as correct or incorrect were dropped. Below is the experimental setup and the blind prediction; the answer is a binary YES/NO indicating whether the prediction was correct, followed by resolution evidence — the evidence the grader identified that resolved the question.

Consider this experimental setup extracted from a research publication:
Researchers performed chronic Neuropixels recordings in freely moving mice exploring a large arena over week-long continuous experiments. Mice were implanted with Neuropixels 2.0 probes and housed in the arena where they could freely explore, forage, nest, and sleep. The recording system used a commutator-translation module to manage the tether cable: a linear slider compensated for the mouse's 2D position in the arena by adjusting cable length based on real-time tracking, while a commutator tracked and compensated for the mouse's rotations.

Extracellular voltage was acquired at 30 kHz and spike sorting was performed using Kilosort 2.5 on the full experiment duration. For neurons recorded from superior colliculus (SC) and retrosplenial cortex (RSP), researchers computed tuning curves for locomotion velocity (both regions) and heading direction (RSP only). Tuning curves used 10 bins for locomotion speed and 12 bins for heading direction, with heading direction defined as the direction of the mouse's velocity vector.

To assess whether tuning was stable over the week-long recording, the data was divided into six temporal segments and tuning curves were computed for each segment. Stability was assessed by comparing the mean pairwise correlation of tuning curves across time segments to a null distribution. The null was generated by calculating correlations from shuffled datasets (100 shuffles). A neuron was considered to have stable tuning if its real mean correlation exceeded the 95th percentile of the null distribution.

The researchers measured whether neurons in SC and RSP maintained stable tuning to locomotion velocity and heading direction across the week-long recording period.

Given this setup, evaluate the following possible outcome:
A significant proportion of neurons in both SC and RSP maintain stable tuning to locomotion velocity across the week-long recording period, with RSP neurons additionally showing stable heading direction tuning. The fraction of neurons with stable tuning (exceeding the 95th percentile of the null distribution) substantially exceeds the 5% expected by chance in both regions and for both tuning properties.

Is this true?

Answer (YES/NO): YES